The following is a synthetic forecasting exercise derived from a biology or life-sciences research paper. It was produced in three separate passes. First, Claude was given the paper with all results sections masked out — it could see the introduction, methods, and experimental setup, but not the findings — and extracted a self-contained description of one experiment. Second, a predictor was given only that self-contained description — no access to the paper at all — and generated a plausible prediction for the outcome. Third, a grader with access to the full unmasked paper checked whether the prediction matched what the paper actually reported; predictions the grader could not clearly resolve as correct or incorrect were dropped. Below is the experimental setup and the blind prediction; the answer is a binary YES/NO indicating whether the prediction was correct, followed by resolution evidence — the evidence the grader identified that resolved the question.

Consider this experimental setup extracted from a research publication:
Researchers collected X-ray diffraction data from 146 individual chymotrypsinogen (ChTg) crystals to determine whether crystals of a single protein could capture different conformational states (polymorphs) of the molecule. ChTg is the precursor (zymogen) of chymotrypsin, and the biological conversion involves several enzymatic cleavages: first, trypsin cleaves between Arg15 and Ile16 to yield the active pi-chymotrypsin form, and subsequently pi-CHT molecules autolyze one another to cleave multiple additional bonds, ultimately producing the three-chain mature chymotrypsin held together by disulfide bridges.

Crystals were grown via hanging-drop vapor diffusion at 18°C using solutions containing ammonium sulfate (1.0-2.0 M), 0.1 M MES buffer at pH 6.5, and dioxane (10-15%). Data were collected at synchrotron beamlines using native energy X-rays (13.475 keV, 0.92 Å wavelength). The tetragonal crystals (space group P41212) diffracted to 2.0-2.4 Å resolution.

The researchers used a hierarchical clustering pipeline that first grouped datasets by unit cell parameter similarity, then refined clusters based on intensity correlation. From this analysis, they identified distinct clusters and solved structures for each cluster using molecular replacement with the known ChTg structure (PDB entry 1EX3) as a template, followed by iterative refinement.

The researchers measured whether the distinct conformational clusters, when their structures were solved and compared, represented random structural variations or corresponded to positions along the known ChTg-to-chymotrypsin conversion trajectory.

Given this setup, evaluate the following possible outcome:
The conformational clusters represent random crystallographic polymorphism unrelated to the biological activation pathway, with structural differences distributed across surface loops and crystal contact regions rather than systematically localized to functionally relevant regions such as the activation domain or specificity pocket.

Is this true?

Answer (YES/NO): NO